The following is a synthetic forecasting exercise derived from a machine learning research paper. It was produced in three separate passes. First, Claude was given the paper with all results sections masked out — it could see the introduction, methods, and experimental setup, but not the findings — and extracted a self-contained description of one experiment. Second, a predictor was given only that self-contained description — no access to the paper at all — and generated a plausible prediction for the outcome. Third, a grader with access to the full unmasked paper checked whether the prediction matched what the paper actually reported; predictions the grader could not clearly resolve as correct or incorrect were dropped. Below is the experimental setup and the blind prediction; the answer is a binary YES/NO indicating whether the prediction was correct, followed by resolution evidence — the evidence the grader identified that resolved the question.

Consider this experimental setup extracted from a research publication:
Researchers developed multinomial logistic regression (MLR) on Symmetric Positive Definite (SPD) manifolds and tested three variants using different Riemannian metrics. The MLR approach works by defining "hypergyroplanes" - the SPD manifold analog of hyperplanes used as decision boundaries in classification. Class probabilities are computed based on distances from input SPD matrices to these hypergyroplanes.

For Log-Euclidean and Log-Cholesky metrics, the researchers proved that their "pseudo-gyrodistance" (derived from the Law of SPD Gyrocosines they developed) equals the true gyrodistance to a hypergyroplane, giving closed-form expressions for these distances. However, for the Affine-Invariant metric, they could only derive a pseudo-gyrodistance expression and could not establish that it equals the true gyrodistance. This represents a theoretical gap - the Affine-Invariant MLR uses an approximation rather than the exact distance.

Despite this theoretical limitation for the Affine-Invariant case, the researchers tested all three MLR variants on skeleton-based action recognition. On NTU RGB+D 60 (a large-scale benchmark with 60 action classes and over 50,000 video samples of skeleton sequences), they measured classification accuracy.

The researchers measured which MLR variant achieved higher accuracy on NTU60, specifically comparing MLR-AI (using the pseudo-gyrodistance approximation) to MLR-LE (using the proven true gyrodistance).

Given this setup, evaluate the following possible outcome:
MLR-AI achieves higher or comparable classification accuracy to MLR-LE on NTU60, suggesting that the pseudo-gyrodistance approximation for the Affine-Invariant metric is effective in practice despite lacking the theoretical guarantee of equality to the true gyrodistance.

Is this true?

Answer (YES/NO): YES